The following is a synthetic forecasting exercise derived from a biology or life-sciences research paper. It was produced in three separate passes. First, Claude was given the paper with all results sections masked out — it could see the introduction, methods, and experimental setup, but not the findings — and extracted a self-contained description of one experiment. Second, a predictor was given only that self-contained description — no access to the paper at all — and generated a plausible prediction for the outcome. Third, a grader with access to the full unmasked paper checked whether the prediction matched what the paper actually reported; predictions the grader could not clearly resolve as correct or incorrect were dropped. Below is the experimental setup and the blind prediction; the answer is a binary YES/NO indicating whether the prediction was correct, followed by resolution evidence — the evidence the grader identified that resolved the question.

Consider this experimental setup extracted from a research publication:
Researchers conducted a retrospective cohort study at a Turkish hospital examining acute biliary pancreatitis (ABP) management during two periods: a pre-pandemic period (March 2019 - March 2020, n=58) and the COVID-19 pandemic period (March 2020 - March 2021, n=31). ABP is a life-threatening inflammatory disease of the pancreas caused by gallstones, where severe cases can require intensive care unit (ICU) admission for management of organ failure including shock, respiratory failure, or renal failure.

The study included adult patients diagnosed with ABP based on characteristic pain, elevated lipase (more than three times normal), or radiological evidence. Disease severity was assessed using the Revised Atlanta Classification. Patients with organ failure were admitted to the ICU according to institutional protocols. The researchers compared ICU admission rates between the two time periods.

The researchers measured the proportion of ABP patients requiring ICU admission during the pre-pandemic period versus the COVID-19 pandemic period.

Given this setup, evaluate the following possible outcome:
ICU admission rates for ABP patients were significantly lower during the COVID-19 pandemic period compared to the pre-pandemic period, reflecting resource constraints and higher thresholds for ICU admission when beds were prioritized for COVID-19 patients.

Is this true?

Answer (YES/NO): NO